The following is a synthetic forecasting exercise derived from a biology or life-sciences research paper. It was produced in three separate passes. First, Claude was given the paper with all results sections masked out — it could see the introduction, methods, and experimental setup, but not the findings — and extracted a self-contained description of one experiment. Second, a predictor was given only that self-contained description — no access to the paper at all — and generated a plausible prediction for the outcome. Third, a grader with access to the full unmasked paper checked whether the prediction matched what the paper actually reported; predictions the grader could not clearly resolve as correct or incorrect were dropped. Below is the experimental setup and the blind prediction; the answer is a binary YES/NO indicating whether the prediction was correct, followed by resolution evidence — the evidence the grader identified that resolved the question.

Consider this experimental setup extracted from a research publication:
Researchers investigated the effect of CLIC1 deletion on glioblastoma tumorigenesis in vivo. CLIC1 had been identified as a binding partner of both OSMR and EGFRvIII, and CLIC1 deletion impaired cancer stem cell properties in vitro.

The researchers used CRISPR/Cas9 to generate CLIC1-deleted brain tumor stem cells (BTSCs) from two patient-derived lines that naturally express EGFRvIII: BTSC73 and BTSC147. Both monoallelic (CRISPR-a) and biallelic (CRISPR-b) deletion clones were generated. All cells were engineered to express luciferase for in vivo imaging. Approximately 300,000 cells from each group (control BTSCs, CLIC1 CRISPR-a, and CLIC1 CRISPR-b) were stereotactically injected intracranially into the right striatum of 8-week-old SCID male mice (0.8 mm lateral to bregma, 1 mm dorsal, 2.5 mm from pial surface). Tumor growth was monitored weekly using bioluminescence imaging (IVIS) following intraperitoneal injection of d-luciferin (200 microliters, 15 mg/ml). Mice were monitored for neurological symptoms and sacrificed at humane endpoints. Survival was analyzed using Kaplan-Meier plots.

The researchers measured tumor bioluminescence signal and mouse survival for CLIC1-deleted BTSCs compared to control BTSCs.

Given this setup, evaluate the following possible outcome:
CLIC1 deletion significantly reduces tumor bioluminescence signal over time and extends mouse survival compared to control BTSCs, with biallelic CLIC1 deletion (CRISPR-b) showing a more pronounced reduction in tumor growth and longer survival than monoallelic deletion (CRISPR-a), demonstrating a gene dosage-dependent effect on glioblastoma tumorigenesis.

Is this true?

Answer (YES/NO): NO